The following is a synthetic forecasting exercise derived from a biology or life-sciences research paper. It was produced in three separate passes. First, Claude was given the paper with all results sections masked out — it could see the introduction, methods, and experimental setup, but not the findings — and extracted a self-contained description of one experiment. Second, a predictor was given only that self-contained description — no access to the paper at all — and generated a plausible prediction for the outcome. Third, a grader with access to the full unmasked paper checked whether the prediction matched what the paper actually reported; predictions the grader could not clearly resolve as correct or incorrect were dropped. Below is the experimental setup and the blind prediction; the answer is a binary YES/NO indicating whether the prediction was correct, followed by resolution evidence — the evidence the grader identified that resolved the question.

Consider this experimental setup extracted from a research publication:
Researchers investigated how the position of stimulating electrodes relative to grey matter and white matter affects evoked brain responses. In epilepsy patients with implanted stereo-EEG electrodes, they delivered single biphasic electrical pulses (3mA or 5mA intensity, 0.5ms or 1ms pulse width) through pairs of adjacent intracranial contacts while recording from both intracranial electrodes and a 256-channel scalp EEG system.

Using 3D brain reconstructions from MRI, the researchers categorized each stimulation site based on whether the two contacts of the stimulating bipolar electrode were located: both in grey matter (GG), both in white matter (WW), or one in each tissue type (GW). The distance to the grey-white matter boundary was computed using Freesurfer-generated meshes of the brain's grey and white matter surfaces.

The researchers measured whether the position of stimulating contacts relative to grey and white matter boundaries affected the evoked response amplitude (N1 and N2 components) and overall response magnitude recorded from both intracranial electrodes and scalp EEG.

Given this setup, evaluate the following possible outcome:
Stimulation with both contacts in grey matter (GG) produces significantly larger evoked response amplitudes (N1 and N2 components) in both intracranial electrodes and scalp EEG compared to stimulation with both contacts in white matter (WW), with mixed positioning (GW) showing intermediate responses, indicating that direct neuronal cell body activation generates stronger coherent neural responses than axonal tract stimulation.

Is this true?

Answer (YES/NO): NO